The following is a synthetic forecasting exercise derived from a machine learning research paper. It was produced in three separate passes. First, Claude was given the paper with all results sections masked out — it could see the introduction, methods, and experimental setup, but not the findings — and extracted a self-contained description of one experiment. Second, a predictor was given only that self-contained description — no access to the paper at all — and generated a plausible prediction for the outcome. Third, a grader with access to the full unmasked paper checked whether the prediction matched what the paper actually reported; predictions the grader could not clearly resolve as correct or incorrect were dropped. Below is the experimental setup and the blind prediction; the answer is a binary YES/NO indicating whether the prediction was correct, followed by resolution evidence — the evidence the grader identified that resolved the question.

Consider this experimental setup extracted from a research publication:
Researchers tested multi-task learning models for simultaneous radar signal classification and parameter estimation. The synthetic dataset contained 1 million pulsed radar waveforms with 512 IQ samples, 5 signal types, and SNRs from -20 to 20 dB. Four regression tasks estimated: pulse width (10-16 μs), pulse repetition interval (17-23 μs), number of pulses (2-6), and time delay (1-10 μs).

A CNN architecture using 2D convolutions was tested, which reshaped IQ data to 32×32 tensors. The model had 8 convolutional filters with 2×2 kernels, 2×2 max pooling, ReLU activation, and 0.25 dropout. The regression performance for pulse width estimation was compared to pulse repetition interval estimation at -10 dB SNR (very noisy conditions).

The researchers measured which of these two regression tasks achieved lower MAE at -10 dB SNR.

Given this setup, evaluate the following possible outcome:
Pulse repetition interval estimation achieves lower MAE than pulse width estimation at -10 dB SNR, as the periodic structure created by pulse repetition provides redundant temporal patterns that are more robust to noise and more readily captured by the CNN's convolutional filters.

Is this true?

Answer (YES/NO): YES